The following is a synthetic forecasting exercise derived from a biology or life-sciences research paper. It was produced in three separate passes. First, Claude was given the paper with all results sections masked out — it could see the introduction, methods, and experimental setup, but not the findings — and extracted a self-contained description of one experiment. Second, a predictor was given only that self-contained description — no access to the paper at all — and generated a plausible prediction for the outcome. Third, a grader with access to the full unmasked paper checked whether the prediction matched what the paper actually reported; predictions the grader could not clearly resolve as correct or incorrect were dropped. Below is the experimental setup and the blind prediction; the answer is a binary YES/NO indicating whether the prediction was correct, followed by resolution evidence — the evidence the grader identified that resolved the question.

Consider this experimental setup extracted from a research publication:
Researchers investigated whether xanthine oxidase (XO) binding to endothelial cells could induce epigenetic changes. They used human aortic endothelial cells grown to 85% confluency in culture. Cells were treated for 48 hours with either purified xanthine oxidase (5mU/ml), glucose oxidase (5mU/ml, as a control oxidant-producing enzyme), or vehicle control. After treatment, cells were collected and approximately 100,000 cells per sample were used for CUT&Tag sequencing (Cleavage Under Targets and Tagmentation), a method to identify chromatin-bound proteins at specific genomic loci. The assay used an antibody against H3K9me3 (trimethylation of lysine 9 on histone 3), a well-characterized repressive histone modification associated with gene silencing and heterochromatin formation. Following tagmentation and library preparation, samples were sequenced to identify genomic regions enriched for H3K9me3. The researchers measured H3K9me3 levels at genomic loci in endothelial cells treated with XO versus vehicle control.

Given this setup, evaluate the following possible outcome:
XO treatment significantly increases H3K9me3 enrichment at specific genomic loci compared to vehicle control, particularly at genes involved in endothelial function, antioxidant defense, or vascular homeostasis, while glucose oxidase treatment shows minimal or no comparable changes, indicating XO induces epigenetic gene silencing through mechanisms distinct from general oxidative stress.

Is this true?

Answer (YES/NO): NO